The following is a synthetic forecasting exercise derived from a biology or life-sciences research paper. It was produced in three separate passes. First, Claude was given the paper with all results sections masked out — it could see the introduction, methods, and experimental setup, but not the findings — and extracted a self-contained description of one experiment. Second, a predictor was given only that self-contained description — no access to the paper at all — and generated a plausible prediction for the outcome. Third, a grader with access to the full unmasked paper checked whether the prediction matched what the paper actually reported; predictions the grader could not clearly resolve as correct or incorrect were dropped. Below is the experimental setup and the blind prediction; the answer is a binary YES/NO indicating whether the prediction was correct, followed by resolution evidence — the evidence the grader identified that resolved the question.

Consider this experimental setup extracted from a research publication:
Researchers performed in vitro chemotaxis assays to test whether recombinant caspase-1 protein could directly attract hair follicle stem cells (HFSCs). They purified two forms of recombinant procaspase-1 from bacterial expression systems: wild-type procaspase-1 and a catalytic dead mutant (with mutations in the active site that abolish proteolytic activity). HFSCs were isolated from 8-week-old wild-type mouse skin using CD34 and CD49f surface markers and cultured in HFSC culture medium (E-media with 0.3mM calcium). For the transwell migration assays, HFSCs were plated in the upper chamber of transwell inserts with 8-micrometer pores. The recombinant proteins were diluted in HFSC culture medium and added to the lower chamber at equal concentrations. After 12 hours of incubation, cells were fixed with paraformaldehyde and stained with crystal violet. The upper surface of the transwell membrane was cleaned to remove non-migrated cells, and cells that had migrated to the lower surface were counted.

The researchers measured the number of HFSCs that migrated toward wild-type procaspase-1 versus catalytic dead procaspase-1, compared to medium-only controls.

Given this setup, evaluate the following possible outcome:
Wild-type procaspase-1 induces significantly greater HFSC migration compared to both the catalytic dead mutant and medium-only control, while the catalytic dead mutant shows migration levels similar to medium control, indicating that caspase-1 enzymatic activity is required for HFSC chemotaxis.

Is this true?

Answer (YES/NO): NO